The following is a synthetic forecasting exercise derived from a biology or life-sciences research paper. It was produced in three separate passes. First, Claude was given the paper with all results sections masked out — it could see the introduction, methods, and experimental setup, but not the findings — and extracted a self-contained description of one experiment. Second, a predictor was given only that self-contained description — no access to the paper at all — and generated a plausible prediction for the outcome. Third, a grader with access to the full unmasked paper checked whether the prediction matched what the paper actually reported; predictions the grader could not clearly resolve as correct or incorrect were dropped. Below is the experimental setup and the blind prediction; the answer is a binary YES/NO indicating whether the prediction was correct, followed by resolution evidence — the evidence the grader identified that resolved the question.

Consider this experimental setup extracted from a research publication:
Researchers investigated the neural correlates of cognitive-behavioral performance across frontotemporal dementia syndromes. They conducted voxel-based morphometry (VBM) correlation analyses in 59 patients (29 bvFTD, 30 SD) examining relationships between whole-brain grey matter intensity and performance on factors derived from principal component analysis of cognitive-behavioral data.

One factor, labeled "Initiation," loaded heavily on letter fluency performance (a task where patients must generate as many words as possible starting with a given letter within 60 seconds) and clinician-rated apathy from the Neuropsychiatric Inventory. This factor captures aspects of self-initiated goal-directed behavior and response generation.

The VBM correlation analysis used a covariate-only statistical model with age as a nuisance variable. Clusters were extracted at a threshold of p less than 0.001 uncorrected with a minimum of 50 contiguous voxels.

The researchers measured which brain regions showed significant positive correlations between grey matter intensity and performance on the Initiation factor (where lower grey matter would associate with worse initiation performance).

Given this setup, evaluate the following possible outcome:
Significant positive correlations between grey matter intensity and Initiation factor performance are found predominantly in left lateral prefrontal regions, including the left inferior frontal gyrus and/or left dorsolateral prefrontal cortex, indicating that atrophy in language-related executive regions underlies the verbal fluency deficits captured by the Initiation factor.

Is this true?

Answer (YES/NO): NO